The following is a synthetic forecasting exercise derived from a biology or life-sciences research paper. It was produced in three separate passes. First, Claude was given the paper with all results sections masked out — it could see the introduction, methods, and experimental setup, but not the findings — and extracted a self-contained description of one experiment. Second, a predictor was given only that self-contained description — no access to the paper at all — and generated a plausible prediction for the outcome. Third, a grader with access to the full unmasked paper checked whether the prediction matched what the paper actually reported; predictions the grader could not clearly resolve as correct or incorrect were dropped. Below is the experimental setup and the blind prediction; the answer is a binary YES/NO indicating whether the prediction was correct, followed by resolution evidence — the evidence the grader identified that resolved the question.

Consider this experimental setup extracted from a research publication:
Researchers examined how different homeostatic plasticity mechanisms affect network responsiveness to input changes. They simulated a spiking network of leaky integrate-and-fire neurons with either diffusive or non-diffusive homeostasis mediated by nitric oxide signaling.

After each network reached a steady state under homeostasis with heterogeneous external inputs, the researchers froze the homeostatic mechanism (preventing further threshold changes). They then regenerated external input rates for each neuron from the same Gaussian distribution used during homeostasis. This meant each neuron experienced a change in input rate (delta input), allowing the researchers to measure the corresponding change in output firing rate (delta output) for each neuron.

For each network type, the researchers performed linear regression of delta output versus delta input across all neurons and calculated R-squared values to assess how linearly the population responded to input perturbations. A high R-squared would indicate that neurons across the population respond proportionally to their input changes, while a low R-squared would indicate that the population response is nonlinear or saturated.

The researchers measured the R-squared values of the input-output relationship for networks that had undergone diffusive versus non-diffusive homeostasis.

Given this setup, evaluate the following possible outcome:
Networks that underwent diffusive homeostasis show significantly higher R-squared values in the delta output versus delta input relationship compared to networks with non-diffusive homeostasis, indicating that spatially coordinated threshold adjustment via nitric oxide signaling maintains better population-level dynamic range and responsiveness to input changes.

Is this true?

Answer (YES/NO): YES